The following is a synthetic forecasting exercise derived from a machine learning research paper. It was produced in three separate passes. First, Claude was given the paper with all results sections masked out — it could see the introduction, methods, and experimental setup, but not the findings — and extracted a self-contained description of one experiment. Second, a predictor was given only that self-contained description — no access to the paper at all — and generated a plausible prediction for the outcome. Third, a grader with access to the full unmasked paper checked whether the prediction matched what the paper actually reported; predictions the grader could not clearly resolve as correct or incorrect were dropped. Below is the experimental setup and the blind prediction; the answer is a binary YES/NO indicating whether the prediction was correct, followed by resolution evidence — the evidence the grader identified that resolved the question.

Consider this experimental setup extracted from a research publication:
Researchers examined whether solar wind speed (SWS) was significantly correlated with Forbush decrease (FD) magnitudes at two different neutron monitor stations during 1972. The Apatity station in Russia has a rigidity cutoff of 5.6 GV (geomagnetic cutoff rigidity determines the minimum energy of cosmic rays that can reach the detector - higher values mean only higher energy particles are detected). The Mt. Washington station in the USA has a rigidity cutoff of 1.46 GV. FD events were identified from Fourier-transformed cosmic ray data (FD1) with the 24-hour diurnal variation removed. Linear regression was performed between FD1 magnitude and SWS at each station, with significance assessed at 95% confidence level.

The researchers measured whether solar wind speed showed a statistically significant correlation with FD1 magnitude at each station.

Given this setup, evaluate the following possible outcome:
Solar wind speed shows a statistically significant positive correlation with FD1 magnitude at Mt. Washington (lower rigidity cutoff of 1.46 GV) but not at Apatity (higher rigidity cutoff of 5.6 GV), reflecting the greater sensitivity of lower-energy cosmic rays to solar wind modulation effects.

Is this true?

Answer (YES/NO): NO